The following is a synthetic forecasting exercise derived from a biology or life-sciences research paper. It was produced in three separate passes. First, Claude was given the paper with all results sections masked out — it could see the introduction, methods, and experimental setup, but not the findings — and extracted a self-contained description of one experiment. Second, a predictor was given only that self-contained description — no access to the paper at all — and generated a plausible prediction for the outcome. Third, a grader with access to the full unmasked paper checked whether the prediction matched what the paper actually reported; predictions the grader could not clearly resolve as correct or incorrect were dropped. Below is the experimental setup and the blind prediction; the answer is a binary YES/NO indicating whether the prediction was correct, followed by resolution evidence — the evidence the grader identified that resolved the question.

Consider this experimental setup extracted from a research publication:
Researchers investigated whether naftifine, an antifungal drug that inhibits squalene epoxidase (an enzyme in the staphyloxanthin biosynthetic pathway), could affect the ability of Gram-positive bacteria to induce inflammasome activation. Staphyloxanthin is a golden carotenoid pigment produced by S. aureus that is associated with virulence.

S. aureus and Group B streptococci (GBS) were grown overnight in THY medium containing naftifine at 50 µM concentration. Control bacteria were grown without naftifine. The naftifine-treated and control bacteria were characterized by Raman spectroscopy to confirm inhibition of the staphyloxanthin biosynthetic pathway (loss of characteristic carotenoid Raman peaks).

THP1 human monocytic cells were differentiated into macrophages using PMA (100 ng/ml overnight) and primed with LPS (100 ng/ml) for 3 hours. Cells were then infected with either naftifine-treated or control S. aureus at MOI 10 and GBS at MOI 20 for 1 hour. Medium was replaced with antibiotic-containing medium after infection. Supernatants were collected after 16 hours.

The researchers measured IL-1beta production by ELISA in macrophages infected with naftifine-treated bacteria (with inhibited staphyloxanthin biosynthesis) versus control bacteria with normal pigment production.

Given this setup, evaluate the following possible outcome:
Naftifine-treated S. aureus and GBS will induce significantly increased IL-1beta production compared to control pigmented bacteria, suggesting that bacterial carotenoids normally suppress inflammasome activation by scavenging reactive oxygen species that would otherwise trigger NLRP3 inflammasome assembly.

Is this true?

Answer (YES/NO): NO